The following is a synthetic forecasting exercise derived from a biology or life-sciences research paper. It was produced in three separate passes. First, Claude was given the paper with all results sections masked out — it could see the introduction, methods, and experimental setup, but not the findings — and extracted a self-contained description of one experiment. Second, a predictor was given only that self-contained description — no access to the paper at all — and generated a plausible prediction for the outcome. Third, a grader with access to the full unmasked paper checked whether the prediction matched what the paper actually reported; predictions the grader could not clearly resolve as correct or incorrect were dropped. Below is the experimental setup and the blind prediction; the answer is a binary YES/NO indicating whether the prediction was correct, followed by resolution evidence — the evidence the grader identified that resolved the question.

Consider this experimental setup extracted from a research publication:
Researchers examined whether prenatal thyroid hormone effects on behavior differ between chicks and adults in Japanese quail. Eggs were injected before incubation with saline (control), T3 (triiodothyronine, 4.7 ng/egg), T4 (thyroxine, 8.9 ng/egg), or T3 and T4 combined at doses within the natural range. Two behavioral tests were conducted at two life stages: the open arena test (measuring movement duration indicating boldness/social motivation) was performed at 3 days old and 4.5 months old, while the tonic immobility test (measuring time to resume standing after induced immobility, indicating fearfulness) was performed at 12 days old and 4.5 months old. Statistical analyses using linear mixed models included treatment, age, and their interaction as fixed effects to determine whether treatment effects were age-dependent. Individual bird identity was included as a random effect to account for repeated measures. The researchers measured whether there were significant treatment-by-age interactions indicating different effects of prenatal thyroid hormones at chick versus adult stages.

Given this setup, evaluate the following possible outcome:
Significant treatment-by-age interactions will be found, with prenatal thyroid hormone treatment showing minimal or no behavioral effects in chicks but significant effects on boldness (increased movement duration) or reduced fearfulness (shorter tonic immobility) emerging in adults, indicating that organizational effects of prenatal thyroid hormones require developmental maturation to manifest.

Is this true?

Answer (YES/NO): NO